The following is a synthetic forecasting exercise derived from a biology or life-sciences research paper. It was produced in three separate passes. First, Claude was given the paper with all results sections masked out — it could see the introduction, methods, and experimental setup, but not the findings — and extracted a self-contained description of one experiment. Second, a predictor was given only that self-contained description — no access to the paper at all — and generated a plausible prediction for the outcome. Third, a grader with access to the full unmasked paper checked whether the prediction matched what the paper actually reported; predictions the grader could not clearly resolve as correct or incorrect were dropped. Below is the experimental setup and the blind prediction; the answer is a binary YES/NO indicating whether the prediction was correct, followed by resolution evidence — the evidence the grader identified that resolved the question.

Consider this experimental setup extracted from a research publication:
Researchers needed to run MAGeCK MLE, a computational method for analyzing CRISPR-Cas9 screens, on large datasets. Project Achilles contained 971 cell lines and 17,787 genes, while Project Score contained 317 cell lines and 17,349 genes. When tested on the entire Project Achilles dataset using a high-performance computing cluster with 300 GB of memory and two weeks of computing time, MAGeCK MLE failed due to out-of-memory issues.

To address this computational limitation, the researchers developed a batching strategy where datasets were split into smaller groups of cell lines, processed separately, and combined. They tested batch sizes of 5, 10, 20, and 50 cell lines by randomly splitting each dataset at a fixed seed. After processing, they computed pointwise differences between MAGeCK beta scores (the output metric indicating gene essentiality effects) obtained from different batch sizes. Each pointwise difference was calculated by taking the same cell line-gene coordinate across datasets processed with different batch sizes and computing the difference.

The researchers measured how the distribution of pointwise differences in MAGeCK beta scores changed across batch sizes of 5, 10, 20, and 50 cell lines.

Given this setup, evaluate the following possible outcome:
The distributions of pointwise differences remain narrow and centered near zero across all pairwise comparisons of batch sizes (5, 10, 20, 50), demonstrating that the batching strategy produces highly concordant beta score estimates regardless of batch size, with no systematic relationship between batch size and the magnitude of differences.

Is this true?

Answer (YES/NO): NO